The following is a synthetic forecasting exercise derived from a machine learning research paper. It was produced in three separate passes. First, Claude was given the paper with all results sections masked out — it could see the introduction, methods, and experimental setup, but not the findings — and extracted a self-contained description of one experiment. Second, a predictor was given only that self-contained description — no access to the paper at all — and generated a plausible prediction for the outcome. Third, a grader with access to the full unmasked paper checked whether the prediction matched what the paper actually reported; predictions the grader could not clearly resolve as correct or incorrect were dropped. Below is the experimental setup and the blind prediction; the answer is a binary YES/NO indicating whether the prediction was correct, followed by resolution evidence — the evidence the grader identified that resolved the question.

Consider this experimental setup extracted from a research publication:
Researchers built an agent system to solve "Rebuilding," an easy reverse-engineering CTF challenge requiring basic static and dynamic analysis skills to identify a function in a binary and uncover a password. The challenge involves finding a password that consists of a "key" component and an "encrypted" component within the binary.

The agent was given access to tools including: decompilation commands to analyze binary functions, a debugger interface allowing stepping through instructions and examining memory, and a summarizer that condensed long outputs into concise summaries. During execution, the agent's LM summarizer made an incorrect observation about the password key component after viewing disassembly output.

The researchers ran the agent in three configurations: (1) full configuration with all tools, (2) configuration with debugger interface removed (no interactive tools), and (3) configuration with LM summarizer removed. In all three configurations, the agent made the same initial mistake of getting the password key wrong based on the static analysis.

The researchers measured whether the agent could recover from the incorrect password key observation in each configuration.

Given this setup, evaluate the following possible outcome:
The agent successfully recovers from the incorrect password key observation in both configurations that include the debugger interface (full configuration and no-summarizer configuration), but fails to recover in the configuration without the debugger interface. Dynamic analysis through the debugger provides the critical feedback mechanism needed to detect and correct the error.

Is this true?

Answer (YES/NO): NO